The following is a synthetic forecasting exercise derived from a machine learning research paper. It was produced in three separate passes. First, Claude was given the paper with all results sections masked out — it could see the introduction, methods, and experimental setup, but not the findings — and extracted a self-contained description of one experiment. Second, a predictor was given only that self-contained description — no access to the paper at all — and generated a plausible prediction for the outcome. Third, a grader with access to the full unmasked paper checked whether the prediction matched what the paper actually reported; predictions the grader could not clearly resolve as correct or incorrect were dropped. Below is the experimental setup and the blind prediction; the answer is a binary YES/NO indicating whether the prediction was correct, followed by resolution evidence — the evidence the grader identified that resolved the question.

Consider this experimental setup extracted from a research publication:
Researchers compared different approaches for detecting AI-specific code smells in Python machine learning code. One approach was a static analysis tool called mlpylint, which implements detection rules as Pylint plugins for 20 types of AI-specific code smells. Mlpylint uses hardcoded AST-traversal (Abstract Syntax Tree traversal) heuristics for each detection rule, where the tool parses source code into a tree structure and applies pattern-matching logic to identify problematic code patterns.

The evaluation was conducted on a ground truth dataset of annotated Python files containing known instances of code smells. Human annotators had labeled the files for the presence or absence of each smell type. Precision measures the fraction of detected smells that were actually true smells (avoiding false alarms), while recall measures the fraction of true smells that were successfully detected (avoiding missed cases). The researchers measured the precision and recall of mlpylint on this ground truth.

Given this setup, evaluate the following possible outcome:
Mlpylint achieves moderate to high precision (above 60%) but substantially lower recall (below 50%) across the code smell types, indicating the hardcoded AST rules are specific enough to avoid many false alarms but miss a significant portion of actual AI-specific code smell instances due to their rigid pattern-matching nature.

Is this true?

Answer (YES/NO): YES